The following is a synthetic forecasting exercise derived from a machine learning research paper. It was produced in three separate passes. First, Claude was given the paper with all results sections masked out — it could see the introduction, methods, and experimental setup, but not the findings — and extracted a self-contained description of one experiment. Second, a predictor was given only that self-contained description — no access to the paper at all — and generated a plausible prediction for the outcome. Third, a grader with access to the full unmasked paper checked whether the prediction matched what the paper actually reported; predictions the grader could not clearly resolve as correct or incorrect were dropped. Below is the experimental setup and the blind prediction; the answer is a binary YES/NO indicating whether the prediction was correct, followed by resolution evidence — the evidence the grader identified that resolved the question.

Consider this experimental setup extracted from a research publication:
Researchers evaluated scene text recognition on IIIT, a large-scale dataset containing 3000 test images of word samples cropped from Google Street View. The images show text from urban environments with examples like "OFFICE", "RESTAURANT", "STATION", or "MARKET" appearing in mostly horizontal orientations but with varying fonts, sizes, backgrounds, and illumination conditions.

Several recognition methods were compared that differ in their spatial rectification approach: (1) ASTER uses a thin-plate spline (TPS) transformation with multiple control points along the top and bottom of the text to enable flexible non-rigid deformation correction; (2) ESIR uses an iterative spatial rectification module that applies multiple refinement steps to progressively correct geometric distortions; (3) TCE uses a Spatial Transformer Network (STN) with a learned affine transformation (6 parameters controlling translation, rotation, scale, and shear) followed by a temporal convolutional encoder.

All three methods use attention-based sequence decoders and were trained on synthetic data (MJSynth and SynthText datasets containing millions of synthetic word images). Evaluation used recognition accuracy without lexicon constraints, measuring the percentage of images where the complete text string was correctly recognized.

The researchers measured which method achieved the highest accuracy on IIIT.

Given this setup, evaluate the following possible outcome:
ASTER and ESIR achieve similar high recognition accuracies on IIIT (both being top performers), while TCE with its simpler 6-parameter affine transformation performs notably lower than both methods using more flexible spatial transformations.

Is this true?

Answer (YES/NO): YES